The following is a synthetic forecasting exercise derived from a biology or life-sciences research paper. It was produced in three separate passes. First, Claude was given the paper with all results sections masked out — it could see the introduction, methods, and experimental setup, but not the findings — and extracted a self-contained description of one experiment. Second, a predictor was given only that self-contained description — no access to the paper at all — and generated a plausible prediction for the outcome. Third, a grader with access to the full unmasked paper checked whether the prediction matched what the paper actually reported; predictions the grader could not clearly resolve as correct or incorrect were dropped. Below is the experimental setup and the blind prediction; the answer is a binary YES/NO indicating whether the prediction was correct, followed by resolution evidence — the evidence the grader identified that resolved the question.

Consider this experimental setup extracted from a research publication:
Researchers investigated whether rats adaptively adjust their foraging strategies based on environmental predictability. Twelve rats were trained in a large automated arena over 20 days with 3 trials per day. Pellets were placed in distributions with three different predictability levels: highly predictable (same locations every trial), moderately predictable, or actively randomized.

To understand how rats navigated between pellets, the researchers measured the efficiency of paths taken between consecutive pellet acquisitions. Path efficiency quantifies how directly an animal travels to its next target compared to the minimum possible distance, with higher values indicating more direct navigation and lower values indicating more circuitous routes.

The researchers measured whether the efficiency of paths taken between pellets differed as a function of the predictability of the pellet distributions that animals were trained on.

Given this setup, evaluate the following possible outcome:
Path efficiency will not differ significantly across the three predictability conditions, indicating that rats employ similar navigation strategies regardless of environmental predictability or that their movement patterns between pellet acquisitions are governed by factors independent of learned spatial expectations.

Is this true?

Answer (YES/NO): NO